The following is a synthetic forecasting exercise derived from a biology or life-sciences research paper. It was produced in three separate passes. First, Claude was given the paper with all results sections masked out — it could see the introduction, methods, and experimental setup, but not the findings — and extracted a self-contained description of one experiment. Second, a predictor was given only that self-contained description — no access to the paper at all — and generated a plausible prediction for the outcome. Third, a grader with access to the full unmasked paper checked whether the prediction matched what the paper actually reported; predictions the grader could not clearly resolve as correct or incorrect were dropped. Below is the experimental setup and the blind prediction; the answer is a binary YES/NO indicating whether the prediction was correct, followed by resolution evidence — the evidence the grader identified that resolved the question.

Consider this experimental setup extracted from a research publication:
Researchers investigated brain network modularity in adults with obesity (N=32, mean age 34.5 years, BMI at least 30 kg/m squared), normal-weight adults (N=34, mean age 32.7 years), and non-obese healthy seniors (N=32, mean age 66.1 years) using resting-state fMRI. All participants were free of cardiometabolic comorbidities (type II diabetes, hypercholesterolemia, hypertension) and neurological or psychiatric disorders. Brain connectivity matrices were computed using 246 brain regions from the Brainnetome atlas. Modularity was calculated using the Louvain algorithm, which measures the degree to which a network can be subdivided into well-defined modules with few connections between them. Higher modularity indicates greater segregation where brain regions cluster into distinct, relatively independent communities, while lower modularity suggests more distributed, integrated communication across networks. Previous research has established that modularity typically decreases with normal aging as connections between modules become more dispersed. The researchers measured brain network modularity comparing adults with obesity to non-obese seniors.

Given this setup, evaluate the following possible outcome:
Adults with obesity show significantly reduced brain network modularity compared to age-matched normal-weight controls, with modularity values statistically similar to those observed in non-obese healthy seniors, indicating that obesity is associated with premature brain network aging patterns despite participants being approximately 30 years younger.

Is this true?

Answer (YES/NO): NO